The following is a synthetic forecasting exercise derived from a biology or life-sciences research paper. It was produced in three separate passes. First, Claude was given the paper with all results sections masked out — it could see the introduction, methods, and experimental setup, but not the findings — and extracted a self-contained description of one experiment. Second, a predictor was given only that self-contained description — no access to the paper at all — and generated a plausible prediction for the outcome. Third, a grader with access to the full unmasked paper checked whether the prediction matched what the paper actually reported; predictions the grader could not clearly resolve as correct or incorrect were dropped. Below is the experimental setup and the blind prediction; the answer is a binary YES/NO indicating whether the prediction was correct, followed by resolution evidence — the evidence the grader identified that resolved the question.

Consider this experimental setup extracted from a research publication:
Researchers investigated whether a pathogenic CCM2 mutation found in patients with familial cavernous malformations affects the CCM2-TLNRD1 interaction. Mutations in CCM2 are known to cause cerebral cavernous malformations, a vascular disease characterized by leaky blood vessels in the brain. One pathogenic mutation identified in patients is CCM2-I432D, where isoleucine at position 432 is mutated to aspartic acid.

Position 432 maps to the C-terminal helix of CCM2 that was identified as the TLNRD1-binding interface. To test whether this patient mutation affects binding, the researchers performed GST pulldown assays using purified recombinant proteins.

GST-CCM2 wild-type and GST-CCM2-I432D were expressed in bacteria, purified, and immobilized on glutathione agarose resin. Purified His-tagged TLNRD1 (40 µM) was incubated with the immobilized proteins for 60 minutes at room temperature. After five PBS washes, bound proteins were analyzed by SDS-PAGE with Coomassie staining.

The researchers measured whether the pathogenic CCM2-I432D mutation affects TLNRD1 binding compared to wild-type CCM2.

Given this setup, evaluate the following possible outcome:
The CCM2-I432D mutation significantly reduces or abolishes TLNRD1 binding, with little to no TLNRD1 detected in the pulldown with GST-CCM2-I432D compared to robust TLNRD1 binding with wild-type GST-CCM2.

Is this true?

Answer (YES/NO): YES